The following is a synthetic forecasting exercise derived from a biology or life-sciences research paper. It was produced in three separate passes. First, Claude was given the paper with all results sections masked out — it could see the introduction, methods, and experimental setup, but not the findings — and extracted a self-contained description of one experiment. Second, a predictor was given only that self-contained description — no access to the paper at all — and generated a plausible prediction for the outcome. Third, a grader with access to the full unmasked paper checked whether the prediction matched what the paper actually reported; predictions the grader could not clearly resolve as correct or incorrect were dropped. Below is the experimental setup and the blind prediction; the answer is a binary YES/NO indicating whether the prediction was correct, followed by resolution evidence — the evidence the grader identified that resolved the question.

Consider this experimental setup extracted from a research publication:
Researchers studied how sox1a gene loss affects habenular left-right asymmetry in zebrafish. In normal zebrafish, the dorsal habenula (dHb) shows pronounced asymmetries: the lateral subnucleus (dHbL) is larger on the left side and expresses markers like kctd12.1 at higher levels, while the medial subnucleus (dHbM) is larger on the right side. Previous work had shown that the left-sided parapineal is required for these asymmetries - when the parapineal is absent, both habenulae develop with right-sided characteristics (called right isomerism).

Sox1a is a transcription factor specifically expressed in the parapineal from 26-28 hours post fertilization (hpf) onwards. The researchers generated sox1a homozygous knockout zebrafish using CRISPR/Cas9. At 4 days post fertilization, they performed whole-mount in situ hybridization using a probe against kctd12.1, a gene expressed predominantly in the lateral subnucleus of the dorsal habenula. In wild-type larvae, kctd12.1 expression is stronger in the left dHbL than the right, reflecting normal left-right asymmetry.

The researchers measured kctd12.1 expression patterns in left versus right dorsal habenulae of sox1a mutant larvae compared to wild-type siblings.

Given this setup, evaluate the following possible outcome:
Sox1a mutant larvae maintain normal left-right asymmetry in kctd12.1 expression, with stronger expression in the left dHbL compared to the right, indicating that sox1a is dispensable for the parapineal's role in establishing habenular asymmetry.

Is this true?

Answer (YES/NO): NO